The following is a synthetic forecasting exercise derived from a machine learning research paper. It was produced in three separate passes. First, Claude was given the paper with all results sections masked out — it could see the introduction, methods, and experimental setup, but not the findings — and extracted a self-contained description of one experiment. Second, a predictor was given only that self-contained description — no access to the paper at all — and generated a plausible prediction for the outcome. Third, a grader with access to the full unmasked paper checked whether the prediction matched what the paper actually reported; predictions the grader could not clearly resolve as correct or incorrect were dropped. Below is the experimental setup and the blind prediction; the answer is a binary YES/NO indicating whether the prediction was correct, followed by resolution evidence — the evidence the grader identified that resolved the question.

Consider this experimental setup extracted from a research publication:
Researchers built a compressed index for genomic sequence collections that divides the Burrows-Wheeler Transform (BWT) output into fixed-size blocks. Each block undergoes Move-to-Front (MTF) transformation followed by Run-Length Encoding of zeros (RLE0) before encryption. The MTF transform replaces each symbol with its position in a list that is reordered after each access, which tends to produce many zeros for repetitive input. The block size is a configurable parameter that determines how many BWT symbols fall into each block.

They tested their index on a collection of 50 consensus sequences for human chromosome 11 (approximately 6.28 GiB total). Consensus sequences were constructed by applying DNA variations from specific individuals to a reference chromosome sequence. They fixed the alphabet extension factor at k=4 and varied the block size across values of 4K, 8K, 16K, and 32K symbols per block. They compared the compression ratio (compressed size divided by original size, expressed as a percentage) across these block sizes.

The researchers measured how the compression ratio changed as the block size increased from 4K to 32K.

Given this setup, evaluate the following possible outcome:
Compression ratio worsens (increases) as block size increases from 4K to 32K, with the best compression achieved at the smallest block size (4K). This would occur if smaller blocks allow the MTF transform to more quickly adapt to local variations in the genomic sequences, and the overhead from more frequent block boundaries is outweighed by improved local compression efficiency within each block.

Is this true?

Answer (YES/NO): NO